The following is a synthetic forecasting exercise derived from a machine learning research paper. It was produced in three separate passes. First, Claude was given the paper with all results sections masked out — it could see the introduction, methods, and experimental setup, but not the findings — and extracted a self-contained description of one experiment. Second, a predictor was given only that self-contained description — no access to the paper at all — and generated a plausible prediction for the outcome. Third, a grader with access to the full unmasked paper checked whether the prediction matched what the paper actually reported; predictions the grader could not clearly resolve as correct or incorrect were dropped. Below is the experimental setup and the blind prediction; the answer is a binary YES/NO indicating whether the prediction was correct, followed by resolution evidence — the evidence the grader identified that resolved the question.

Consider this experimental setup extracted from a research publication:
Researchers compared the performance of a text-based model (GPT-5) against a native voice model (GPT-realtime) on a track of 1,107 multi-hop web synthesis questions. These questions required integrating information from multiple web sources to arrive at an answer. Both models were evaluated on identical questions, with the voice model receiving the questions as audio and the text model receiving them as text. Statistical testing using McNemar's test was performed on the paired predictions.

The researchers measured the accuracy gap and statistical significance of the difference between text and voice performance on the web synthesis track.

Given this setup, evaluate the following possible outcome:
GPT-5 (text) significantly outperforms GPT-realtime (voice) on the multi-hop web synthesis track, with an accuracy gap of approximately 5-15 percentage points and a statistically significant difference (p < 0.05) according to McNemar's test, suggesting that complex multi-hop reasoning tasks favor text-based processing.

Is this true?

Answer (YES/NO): YES